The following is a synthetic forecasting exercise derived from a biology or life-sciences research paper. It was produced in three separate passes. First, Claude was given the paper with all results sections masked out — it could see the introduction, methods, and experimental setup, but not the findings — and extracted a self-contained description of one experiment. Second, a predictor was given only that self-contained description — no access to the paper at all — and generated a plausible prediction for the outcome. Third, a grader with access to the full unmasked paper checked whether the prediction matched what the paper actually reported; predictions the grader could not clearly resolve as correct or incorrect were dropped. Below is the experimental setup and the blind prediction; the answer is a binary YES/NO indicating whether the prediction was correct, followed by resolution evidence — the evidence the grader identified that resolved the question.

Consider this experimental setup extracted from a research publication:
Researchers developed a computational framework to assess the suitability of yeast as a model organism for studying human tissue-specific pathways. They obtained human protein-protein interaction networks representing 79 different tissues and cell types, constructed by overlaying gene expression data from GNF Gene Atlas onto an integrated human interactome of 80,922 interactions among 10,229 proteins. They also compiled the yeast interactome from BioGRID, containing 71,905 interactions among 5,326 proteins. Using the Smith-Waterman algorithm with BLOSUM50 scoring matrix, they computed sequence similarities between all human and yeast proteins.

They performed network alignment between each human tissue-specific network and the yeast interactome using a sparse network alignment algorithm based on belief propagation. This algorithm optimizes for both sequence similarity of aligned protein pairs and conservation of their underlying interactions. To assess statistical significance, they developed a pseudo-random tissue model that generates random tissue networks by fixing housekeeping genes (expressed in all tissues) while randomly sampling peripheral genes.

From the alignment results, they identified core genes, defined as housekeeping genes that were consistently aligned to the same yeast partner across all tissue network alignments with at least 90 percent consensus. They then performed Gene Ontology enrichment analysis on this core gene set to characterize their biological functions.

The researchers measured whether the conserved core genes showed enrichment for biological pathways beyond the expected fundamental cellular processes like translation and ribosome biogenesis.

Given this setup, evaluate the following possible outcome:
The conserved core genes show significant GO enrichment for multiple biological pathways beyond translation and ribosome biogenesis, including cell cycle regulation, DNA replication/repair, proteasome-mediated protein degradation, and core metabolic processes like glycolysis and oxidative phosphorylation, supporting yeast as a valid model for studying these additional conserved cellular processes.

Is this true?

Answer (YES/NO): NO